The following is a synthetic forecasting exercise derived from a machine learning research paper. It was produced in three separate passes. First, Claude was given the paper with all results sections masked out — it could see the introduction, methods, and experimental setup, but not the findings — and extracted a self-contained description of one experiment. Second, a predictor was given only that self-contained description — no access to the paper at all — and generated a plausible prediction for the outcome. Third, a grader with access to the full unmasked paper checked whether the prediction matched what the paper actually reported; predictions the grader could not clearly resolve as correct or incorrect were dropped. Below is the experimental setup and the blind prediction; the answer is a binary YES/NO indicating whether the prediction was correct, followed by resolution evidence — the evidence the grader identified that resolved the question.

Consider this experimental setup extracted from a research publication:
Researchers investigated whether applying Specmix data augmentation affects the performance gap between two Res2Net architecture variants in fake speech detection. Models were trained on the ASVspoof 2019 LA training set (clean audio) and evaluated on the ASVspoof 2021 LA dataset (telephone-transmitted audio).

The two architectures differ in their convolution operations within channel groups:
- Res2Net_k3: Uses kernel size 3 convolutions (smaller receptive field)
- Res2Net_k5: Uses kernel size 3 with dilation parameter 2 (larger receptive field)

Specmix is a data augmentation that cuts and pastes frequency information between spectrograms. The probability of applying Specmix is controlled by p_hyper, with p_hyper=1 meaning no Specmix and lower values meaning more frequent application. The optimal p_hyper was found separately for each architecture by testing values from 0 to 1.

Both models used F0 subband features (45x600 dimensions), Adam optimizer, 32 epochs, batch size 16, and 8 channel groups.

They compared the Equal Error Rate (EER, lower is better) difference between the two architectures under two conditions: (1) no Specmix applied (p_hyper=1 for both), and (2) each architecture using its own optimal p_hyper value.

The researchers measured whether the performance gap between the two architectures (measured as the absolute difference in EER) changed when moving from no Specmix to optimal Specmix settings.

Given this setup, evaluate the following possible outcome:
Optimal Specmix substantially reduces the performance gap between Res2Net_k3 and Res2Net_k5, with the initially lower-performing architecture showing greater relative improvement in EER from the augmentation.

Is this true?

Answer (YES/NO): NO